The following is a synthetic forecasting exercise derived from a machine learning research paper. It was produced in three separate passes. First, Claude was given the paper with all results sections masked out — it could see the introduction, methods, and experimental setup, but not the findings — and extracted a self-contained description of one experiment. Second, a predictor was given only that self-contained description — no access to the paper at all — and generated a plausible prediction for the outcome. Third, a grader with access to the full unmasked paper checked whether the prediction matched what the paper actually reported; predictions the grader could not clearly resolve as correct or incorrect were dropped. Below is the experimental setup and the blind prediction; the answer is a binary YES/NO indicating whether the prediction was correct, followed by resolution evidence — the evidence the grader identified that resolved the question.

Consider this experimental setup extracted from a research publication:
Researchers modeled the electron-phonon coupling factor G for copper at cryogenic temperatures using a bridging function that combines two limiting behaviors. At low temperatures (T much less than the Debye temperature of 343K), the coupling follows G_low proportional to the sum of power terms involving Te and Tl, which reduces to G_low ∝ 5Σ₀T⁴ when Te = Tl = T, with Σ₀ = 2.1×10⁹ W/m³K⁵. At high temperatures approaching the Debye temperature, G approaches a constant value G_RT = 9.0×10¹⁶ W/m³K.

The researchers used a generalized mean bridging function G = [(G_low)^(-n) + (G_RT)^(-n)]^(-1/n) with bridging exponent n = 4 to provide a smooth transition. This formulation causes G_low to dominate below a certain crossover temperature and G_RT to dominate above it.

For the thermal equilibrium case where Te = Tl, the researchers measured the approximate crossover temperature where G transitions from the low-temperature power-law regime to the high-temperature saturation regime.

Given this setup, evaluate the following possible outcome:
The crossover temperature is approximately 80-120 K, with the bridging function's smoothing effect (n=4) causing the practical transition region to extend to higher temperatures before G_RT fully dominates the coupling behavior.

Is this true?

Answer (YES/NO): NO